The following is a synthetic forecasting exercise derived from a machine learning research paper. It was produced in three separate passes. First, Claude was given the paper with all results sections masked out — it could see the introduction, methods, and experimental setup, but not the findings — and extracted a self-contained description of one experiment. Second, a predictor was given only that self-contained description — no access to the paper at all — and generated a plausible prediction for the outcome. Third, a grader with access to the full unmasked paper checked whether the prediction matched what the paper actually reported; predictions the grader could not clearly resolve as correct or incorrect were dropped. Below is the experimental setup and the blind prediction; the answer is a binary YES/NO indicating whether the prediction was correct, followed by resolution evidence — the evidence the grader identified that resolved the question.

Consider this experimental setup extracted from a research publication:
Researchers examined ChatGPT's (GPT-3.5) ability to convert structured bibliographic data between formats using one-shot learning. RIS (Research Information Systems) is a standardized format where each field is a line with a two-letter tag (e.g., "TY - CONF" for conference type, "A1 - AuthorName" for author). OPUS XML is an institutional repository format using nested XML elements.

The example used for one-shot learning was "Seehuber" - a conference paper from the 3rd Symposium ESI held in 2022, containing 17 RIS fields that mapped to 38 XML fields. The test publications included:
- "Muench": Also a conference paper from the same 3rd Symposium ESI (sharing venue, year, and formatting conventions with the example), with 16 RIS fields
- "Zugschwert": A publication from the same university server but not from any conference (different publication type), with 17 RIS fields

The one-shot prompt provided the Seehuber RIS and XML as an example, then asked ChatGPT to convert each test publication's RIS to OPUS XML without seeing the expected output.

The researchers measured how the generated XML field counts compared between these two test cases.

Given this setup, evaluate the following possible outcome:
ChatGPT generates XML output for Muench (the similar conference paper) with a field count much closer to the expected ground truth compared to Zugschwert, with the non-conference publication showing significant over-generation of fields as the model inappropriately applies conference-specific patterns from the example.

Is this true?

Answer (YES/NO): NO